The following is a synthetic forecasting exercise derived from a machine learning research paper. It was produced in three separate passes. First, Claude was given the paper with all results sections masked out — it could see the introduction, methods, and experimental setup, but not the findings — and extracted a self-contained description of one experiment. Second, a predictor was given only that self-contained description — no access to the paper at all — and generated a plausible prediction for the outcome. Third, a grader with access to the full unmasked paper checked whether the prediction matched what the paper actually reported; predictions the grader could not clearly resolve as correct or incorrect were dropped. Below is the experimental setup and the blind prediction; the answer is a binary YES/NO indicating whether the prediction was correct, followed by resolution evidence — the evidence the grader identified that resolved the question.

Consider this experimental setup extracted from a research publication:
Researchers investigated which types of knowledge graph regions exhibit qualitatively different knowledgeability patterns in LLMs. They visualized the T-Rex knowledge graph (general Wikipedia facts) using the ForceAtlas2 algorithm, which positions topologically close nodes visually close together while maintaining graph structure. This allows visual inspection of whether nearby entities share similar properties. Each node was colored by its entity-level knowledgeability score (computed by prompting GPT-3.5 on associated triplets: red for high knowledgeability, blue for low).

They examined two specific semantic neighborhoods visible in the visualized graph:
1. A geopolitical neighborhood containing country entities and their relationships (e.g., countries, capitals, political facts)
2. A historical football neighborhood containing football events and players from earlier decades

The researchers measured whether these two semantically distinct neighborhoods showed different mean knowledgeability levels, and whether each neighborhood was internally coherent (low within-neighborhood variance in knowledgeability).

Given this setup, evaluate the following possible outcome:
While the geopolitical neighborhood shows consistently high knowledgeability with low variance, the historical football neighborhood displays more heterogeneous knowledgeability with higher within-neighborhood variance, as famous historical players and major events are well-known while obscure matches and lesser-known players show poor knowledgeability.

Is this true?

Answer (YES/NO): NO